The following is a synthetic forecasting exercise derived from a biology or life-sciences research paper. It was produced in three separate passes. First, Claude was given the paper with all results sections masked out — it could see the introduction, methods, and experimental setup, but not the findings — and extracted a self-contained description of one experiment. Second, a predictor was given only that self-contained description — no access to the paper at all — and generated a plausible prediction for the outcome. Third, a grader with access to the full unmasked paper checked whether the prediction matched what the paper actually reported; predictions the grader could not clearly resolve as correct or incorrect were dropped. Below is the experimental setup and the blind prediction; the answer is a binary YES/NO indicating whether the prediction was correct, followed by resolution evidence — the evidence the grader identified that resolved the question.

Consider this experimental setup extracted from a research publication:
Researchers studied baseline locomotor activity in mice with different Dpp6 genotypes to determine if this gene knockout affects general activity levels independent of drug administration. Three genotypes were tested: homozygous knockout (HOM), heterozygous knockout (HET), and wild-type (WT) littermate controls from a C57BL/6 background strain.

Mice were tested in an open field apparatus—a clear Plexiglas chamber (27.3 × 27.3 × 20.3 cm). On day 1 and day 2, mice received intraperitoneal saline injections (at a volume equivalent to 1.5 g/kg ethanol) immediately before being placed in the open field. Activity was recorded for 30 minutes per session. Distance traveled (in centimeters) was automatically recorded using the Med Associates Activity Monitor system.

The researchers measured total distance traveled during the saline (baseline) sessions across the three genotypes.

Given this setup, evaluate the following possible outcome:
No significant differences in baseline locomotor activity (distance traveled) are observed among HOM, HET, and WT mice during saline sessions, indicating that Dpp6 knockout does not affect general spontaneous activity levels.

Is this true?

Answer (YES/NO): NO